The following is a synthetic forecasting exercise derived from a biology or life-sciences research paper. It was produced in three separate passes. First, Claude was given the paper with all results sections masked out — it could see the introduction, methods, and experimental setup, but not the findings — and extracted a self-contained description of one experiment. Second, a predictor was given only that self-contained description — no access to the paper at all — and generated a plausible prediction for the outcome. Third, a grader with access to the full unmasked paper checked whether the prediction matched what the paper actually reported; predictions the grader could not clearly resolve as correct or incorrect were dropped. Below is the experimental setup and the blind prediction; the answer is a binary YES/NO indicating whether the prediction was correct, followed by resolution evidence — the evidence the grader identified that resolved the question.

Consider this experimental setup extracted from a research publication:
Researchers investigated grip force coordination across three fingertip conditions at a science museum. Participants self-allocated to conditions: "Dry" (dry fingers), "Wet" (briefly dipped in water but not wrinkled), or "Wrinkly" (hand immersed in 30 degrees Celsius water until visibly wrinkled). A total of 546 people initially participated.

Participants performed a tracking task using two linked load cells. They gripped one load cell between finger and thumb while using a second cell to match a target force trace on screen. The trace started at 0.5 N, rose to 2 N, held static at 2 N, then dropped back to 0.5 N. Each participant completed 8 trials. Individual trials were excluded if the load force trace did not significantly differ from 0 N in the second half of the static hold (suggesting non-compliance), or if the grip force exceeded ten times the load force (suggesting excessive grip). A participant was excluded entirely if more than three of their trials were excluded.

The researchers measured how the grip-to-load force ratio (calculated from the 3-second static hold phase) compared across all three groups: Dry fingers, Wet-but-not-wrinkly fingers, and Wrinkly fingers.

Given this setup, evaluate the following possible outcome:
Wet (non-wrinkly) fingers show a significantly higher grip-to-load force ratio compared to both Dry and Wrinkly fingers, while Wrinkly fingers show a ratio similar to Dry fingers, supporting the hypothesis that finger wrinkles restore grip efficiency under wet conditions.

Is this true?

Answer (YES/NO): YES